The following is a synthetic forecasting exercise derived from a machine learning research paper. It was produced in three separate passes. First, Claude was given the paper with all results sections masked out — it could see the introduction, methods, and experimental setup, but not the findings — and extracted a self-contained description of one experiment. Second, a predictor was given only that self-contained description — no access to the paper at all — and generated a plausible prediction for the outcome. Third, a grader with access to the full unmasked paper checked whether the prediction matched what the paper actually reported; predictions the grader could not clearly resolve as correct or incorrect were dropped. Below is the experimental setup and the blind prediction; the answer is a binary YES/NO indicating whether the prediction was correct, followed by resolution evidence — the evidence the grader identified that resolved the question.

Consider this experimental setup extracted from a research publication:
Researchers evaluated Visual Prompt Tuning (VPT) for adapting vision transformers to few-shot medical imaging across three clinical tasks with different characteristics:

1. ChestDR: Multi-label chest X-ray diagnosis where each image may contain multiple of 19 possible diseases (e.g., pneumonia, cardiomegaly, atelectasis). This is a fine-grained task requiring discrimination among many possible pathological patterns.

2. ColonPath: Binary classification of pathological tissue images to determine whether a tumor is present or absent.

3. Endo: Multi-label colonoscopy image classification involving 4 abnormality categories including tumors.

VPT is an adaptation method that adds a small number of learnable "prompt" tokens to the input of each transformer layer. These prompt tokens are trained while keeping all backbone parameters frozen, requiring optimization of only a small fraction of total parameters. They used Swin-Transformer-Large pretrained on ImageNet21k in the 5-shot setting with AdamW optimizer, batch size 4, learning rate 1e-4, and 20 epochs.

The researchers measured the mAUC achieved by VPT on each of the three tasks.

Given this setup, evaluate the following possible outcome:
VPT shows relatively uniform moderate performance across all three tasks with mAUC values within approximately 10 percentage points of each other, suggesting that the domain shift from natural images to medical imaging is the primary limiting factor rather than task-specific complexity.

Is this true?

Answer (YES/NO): NO